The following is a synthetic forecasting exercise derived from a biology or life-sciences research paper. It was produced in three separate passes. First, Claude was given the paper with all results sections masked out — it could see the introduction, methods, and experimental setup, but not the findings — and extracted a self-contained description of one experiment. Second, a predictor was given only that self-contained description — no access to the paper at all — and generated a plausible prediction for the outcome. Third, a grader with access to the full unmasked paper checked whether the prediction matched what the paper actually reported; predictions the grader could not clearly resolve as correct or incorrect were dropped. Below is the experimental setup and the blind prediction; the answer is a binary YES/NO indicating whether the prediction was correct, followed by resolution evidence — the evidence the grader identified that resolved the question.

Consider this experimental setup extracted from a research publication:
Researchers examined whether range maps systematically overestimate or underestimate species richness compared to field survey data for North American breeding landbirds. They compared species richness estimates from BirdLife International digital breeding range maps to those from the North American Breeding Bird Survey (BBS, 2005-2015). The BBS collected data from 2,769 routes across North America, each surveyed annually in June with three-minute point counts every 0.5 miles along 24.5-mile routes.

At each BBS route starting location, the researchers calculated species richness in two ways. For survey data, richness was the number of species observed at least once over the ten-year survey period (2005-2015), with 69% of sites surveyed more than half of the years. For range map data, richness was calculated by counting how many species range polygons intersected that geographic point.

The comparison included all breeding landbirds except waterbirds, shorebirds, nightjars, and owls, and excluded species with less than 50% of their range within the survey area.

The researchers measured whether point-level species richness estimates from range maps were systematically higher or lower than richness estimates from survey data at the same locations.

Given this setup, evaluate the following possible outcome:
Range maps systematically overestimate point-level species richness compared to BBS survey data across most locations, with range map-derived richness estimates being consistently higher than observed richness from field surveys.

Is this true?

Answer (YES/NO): YES